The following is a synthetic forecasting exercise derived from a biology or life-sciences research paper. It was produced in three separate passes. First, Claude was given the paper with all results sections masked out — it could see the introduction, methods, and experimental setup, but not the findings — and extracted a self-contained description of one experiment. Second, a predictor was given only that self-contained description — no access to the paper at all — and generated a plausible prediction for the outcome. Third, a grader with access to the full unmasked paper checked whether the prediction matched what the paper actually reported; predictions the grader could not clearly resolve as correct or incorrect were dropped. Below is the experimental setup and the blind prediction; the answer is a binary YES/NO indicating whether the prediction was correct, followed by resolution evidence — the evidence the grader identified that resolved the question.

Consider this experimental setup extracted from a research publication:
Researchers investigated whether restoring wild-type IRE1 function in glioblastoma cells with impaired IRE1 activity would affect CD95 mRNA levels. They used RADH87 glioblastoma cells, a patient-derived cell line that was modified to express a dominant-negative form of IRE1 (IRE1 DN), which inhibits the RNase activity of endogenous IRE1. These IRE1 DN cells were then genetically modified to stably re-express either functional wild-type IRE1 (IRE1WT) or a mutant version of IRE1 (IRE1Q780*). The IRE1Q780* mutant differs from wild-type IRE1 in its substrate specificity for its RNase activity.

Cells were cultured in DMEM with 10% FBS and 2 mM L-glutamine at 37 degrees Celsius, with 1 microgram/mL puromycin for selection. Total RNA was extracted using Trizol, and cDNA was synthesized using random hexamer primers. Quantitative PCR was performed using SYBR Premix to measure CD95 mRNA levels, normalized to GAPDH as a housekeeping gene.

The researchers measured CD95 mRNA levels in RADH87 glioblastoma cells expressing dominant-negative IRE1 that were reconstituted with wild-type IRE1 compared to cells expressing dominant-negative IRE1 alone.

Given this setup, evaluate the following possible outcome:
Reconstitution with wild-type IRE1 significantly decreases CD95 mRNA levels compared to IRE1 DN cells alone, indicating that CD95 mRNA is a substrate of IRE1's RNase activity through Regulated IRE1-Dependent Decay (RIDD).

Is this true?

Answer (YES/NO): YES